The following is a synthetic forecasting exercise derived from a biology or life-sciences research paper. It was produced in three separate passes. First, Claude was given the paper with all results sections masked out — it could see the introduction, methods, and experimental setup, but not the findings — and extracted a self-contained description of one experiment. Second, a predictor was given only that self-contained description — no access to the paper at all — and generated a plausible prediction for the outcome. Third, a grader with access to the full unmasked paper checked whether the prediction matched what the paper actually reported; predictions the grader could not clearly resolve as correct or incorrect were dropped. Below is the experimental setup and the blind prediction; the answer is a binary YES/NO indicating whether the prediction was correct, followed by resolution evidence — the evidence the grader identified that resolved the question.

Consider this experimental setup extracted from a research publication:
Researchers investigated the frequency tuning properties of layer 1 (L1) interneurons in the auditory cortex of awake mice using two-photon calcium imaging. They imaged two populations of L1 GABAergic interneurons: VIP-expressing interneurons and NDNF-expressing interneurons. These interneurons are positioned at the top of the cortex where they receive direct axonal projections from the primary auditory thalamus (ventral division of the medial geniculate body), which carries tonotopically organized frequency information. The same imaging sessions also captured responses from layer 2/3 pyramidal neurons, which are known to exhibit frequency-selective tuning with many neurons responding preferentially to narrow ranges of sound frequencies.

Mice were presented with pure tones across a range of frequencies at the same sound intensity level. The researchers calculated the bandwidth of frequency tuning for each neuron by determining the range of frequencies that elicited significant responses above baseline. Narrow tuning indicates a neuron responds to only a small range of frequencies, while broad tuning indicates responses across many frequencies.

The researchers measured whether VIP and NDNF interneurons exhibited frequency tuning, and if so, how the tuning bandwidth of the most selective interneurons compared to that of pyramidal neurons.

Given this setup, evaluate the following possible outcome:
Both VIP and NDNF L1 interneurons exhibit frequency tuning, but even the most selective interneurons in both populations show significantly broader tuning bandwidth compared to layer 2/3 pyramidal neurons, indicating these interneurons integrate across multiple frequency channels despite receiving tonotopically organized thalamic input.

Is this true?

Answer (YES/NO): NO